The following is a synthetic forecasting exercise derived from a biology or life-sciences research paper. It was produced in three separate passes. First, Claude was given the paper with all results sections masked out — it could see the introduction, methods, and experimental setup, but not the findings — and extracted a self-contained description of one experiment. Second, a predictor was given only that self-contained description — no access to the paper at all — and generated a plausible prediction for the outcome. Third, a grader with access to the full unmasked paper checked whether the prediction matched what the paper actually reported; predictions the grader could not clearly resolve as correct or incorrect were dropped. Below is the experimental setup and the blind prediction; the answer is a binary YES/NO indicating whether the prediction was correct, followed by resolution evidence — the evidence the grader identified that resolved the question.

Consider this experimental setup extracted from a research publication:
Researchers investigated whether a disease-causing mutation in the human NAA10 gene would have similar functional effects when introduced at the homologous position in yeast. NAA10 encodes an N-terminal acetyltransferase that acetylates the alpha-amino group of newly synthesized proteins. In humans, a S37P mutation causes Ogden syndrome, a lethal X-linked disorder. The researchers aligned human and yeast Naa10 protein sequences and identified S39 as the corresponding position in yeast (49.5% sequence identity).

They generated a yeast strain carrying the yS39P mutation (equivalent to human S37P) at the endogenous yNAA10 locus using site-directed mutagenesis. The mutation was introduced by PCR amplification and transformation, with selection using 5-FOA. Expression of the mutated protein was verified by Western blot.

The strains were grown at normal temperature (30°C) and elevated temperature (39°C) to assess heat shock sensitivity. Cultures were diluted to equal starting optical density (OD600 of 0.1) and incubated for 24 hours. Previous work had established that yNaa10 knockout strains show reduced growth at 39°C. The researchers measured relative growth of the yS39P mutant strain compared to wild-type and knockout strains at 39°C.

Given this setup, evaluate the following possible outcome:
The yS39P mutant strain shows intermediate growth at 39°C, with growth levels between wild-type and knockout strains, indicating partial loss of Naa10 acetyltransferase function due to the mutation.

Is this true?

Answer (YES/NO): NO